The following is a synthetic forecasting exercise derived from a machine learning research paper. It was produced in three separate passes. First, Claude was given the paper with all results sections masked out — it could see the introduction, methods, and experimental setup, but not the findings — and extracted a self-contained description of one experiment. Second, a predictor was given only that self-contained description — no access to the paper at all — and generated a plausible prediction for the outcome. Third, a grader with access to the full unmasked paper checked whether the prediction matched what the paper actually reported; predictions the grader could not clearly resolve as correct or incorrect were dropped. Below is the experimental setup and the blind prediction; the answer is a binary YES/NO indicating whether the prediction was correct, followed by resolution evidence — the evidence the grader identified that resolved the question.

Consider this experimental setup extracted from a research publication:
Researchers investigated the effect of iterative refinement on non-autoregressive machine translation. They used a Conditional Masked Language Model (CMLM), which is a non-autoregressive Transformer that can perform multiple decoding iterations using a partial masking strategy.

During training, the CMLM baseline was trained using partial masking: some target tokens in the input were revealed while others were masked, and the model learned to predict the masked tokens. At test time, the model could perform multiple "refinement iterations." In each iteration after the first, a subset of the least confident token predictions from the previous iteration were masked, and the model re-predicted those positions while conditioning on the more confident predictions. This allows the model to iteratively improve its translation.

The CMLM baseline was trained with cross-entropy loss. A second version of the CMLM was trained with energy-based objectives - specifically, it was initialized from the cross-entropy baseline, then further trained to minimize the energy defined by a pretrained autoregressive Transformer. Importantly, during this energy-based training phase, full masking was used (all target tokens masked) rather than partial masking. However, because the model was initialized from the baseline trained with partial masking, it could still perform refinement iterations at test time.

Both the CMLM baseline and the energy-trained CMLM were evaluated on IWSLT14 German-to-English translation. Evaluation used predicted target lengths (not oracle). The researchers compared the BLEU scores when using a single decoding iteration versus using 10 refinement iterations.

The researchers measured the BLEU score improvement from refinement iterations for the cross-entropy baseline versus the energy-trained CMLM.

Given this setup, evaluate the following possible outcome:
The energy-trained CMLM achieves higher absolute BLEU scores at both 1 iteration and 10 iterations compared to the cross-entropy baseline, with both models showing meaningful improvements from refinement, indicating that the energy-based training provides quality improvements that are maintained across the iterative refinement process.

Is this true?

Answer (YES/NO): NO